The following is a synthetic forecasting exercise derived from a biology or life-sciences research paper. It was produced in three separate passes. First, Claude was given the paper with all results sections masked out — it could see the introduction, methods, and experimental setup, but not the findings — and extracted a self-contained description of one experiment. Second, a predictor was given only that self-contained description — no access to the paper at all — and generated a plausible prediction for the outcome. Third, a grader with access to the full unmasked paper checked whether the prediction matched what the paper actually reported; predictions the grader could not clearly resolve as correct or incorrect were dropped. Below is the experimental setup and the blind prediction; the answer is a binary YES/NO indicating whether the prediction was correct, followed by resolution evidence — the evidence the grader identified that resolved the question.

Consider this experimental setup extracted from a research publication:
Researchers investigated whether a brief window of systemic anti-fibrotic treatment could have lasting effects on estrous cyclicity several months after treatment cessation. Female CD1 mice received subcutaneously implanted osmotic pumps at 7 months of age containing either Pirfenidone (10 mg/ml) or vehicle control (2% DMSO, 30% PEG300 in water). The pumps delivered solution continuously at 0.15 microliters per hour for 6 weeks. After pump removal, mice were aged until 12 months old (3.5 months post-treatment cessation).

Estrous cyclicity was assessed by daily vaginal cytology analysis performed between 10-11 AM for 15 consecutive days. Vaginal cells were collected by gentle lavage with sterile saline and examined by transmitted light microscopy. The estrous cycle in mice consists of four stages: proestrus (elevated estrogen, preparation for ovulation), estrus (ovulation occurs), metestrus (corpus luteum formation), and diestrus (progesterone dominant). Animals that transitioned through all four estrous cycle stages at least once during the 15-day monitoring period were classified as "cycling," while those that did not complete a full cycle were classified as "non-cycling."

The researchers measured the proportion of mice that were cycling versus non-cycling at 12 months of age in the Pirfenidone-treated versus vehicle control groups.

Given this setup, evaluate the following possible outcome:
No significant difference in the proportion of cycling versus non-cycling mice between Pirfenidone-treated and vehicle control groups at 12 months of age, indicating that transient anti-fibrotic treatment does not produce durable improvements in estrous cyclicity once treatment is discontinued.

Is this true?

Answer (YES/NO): NO